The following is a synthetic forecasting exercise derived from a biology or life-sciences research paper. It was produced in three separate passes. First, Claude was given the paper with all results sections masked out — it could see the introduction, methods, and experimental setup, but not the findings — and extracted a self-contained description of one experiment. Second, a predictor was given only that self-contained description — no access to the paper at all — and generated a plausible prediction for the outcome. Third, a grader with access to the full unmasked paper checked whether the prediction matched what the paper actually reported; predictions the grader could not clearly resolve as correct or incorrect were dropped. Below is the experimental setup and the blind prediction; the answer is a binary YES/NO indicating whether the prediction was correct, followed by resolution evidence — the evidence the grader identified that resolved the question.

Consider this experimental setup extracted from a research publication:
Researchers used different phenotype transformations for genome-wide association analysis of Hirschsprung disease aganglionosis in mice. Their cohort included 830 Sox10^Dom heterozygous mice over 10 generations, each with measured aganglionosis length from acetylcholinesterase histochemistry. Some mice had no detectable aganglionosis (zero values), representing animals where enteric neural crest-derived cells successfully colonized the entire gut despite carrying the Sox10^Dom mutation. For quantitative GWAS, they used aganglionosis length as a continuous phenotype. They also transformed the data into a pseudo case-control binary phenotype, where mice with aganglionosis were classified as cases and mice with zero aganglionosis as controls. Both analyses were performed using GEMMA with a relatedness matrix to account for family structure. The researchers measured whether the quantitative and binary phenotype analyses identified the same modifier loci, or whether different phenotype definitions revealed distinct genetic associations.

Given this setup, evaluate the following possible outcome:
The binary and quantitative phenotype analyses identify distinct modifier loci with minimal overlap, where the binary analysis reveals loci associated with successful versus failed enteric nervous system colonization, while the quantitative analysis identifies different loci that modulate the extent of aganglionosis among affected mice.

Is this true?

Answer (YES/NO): NO